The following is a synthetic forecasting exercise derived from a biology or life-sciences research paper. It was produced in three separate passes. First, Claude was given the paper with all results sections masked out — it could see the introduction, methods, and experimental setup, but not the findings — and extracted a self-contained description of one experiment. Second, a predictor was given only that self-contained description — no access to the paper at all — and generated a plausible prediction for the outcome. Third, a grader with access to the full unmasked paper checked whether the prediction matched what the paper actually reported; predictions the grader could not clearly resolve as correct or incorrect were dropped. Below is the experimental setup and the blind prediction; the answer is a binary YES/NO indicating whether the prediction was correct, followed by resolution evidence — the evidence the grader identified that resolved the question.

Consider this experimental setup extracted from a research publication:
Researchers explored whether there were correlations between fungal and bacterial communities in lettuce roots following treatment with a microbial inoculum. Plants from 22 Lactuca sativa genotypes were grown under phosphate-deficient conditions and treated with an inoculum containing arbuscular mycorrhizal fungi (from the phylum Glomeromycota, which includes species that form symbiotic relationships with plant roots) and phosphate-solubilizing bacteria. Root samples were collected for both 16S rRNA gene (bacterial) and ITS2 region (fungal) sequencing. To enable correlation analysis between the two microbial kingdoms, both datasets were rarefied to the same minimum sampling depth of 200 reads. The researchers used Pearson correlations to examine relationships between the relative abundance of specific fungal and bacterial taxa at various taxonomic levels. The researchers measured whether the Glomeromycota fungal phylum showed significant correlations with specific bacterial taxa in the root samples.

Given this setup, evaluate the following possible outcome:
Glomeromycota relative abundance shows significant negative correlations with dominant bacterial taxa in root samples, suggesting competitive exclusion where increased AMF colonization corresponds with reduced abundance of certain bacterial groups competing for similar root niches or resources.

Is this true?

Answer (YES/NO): NO